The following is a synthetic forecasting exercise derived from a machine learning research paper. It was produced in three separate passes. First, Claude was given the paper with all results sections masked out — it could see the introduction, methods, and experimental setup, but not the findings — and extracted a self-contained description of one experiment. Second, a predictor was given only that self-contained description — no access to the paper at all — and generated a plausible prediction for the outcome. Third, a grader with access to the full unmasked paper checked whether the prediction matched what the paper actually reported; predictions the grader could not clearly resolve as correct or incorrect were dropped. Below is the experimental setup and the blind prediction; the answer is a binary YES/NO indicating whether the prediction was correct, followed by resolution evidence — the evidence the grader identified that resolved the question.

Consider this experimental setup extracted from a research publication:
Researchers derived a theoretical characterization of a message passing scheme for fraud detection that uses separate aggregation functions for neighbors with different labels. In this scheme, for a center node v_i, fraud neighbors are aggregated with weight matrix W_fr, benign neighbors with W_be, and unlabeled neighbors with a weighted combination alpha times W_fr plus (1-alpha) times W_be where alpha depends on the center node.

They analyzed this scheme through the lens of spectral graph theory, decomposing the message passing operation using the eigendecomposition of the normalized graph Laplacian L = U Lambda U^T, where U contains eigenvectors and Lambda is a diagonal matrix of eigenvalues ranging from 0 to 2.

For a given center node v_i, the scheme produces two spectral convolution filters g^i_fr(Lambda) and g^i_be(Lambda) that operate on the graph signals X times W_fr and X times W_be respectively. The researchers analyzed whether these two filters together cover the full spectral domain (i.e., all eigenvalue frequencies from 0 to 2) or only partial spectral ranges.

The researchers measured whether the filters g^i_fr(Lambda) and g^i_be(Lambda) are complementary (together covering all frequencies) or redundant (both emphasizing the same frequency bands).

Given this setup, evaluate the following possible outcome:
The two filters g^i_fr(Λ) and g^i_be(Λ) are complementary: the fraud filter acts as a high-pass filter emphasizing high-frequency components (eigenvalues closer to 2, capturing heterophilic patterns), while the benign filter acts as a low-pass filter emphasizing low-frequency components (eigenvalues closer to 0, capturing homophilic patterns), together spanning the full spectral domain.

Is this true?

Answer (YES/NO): NO